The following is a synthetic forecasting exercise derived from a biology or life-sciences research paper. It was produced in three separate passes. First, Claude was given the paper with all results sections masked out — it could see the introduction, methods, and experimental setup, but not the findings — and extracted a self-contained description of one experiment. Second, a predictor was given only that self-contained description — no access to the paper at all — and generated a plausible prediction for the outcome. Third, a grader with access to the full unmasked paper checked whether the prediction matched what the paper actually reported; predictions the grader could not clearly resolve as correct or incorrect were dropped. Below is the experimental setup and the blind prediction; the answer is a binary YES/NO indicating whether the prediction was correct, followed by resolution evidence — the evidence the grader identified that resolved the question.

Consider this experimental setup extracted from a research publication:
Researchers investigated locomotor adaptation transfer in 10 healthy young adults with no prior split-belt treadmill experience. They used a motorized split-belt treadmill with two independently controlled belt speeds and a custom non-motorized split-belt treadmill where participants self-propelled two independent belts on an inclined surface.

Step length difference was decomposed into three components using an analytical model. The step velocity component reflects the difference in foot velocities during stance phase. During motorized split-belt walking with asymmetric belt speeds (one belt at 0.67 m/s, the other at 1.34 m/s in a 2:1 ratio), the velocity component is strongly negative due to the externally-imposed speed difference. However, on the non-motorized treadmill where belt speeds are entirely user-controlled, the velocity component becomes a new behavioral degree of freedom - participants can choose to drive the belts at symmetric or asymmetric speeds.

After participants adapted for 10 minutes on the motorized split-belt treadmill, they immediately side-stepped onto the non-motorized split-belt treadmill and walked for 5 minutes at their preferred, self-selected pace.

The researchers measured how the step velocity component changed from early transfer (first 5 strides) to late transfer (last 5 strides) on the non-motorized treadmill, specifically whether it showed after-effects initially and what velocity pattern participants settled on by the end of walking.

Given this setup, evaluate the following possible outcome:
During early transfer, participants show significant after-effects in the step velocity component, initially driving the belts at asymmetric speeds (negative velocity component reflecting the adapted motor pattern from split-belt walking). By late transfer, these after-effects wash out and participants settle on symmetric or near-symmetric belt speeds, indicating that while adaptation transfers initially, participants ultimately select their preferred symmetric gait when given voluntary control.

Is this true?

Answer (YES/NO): NO